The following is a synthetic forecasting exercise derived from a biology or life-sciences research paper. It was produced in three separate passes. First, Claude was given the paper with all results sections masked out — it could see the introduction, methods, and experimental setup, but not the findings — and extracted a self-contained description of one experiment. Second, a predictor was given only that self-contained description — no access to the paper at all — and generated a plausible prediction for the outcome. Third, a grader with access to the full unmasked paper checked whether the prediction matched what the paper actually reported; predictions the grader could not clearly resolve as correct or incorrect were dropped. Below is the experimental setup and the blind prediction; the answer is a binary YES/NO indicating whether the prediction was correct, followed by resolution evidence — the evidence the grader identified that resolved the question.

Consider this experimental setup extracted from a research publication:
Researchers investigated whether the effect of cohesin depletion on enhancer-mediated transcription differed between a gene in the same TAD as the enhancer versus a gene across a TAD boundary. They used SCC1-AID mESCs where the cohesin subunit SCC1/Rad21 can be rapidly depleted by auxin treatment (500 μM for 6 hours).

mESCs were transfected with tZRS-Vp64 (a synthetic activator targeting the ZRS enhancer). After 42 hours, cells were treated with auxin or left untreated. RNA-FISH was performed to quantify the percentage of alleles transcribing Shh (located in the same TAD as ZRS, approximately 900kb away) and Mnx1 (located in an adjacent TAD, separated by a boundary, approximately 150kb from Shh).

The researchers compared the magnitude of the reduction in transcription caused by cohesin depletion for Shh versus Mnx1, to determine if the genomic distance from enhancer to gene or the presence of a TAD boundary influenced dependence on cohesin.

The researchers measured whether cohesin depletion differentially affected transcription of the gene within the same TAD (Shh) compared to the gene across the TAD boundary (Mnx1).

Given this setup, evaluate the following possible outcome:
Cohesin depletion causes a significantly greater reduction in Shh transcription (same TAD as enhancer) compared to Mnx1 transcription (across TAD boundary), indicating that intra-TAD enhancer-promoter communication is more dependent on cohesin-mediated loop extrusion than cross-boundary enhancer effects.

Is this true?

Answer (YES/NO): NO